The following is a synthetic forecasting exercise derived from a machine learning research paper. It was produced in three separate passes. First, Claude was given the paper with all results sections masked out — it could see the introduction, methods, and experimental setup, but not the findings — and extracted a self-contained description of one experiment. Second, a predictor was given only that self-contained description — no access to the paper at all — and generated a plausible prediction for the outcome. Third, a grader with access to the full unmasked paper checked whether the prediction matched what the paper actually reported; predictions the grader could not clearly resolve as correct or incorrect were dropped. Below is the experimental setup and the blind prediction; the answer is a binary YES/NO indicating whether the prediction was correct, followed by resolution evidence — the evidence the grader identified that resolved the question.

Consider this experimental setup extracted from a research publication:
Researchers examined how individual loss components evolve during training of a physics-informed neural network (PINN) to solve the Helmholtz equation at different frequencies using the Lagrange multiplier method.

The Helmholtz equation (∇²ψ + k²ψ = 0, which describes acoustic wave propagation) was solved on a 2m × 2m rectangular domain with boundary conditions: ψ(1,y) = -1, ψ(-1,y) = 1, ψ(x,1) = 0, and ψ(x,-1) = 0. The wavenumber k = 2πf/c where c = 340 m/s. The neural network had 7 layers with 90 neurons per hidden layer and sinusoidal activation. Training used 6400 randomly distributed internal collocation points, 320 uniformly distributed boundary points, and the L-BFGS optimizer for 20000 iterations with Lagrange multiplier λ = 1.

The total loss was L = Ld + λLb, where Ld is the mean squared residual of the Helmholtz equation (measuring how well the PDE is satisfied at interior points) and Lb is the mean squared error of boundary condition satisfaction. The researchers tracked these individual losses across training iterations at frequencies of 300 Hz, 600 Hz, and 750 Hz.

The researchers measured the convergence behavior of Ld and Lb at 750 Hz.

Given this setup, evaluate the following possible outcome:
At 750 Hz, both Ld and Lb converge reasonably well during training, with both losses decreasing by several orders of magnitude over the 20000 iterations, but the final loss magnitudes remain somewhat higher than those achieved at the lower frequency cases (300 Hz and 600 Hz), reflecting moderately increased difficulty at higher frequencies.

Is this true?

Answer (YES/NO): NO